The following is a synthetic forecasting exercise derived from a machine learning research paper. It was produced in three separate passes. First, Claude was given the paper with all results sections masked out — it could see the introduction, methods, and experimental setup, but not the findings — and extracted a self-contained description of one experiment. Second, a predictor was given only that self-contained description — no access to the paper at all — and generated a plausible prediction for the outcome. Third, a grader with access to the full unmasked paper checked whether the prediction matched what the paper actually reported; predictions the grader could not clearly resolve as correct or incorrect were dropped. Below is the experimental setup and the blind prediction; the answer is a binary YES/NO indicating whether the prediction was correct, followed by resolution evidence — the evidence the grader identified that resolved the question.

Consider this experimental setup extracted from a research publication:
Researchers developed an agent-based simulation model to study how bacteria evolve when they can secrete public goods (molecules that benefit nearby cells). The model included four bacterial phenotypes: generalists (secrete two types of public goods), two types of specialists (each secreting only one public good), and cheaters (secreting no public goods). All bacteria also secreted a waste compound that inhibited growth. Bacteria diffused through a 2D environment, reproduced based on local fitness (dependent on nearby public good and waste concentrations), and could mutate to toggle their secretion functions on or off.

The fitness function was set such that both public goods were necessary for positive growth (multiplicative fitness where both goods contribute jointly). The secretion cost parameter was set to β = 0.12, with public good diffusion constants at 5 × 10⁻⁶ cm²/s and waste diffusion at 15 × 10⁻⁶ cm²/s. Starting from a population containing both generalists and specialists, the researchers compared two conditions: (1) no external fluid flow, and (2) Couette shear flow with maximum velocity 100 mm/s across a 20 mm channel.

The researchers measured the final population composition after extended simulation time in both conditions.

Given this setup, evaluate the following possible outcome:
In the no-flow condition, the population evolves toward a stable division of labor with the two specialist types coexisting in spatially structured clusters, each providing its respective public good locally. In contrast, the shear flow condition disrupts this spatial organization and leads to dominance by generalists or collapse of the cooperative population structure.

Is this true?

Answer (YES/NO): NO